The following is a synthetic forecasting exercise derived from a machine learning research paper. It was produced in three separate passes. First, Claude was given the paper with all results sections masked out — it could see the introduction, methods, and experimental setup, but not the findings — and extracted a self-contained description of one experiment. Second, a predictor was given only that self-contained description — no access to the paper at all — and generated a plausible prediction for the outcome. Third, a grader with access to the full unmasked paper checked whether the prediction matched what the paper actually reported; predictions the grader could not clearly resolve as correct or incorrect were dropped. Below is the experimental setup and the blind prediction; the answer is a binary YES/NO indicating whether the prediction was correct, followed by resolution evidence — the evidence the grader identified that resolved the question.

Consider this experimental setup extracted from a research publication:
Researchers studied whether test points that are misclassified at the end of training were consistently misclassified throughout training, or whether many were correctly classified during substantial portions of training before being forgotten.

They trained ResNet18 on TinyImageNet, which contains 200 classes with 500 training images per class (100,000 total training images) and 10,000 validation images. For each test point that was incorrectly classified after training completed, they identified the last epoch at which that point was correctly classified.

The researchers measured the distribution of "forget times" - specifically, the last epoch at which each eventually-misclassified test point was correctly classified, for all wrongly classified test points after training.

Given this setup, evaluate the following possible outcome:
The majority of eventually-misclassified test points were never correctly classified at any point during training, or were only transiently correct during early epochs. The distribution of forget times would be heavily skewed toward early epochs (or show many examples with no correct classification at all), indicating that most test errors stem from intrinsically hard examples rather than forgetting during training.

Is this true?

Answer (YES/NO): NO